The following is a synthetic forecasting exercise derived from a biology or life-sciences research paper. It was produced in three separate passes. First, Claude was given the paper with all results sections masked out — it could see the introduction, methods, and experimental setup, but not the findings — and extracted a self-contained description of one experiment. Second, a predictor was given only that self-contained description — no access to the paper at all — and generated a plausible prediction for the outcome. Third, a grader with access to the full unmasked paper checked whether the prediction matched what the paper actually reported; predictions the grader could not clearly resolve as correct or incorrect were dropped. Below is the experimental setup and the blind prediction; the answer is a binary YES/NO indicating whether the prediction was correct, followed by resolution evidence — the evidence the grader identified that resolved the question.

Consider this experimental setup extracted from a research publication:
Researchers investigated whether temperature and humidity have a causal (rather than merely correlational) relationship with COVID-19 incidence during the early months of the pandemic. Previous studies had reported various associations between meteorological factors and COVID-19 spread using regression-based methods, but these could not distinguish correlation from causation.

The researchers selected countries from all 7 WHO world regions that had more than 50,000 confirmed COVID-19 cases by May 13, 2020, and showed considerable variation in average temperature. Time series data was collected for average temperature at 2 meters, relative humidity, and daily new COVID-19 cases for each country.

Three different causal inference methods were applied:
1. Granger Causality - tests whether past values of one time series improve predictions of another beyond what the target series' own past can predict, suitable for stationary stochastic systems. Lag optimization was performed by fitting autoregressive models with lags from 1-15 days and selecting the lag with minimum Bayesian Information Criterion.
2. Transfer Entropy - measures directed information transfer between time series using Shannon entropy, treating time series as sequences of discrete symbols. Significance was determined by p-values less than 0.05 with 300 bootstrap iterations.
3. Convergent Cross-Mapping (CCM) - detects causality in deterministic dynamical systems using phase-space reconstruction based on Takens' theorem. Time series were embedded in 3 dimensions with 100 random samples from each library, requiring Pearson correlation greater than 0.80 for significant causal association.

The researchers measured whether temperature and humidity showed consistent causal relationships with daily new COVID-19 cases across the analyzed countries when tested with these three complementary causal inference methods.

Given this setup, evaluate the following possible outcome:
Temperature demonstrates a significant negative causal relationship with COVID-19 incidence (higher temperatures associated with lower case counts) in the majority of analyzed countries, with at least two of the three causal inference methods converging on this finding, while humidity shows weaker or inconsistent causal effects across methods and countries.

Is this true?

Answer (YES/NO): NO